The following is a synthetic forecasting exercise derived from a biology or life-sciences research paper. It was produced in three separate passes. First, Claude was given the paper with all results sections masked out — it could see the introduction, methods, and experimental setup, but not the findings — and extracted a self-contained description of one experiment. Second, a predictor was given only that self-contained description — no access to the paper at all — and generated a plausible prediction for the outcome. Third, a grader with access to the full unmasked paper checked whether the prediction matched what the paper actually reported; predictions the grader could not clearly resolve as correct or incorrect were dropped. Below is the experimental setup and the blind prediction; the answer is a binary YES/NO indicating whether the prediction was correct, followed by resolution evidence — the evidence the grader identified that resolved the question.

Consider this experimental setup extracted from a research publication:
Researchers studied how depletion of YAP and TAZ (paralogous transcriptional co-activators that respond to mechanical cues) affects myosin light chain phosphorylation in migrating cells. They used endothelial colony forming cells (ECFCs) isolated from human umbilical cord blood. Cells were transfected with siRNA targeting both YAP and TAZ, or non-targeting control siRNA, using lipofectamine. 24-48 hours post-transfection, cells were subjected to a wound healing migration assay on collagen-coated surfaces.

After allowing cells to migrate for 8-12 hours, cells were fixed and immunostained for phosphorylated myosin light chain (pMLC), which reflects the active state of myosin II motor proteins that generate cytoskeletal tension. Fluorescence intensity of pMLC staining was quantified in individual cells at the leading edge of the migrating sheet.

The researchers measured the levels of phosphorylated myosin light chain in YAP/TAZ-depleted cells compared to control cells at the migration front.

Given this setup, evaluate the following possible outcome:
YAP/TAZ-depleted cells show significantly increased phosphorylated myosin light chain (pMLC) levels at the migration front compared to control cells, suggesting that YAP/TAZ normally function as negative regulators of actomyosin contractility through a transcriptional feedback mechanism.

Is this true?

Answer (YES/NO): YES